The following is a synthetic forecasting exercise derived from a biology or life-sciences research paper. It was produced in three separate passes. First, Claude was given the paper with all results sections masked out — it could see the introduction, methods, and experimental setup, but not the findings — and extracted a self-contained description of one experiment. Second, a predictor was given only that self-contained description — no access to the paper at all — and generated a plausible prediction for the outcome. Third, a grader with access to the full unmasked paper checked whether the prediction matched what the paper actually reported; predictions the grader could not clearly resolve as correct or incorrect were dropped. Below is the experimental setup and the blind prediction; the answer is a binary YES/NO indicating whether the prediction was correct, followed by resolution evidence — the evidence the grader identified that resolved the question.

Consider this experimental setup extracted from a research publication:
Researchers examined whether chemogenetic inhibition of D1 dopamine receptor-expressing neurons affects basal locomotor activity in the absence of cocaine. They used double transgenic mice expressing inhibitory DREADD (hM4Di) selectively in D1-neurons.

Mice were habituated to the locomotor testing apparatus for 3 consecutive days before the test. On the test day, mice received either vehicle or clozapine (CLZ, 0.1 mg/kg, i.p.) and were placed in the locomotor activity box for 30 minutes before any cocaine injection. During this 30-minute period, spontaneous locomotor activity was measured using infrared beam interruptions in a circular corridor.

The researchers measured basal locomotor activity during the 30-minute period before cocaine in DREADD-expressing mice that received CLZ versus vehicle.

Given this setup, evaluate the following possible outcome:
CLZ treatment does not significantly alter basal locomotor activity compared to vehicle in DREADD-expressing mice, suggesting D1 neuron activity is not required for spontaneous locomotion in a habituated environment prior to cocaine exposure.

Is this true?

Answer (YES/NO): NO